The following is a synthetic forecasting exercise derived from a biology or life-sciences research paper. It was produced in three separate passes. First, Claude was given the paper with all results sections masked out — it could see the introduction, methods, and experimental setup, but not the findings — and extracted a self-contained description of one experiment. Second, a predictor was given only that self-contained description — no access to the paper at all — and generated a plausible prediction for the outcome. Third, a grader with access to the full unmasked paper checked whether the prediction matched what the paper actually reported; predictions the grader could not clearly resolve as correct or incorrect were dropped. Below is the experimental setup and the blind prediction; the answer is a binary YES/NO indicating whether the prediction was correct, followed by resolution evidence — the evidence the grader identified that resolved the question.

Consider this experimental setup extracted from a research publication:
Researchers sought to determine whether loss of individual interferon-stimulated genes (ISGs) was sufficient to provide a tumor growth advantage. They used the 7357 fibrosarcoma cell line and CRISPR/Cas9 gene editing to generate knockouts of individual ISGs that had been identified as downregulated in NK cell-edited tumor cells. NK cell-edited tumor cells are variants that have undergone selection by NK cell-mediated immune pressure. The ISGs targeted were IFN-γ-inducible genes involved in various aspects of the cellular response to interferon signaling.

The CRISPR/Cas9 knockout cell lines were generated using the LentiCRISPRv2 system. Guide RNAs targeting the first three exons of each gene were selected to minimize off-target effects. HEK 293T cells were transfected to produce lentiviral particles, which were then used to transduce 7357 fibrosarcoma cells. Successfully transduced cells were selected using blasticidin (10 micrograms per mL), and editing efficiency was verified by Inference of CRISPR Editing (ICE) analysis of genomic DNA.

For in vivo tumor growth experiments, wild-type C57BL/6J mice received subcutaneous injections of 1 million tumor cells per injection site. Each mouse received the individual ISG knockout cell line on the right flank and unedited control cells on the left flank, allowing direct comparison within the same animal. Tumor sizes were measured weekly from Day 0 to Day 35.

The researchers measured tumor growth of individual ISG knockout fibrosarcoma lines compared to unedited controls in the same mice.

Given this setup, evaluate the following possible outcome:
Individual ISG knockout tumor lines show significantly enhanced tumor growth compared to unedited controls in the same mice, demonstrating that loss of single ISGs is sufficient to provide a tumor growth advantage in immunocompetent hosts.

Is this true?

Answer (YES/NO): NO